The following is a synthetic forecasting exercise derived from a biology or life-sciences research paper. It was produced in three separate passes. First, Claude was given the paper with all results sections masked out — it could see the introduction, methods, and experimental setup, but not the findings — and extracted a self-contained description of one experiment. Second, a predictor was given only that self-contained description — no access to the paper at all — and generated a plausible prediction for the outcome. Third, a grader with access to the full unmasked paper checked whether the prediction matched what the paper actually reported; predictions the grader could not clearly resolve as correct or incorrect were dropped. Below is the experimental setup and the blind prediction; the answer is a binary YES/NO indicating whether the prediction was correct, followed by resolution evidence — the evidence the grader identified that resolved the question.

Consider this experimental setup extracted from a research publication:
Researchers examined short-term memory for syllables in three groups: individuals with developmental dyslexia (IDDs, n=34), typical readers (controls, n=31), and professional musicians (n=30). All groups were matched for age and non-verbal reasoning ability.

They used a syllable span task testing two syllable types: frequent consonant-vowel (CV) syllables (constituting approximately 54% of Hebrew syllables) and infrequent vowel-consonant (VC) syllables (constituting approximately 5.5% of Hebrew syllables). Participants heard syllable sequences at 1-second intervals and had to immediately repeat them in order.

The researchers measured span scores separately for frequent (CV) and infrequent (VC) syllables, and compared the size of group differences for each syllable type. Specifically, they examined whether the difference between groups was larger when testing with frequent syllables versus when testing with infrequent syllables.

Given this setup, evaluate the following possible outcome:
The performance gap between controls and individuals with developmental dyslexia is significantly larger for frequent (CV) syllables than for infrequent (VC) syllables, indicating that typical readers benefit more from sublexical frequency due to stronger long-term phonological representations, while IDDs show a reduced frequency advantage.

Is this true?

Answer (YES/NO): YES